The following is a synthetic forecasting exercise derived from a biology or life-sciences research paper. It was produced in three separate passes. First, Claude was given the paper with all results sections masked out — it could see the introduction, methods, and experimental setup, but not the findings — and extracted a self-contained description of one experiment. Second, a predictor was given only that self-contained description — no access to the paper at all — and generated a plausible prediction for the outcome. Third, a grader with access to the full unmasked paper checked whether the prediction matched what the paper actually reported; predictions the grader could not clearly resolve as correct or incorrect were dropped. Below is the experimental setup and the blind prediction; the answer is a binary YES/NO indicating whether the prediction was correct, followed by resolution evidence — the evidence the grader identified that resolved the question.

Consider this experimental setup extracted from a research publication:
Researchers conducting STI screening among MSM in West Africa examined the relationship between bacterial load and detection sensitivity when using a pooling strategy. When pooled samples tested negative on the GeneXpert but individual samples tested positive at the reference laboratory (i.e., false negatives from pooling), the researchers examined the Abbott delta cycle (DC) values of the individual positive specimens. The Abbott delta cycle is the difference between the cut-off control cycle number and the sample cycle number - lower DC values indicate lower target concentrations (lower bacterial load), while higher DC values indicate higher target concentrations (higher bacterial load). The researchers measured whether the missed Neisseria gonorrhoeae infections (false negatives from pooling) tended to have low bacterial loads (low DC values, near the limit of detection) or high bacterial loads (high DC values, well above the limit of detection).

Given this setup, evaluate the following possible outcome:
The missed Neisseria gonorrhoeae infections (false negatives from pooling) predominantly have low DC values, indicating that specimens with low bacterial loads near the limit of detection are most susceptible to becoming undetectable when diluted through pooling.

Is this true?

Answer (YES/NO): NO